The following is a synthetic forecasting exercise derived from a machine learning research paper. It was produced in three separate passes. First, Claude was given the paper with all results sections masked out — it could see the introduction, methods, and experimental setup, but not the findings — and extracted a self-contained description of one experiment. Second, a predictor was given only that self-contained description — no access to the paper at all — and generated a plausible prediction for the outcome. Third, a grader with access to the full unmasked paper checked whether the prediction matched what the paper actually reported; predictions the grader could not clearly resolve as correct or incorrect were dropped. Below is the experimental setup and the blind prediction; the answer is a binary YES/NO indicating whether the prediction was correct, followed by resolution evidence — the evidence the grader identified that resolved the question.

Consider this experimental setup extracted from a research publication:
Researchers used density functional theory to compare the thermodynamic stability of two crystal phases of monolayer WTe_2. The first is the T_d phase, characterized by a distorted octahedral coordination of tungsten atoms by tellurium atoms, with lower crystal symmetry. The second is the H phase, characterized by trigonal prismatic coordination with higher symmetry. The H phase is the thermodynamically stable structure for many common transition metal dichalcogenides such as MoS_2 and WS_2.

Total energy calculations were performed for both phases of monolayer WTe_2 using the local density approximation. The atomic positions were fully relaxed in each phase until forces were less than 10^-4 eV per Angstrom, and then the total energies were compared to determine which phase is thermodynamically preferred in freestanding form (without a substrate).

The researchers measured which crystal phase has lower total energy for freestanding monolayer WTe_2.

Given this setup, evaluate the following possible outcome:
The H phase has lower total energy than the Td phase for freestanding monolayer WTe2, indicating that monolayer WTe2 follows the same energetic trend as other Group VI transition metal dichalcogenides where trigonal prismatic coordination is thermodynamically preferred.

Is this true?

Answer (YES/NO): NO